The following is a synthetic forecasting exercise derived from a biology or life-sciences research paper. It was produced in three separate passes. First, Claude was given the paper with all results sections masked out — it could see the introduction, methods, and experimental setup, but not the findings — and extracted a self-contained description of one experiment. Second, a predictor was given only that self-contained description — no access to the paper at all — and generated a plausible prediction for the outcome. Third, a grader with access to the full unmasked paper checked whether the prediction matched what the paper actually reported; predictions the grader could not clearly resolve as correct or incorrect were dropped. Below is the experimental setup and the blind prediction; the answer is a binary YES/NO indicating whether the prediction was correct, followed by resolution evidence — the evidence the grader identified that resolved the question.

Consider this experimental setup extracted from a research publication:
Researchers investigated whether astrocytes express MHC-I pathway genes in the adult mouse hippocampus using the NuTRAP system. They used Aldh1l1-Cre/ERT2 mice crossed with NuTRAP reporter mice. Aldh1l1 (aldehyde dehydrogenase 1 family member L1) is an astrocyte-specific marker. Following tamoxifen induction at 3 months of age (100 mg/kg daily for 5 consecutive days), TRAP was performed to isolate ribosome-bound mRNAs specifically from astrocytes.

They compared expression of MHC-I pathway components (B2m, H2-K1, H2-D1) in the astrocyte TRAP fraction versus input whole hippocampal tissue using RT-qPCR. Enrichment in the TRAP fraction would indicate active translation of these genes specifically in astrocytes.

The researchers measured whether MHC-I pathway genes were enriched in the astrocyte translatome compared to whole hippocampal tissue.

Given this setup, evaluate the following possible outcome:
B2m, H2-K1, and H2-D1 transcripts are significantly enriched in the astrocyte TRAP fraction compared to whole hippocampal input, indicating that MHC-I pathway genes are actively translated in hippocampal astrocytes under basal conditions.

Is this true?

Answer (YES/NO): NO